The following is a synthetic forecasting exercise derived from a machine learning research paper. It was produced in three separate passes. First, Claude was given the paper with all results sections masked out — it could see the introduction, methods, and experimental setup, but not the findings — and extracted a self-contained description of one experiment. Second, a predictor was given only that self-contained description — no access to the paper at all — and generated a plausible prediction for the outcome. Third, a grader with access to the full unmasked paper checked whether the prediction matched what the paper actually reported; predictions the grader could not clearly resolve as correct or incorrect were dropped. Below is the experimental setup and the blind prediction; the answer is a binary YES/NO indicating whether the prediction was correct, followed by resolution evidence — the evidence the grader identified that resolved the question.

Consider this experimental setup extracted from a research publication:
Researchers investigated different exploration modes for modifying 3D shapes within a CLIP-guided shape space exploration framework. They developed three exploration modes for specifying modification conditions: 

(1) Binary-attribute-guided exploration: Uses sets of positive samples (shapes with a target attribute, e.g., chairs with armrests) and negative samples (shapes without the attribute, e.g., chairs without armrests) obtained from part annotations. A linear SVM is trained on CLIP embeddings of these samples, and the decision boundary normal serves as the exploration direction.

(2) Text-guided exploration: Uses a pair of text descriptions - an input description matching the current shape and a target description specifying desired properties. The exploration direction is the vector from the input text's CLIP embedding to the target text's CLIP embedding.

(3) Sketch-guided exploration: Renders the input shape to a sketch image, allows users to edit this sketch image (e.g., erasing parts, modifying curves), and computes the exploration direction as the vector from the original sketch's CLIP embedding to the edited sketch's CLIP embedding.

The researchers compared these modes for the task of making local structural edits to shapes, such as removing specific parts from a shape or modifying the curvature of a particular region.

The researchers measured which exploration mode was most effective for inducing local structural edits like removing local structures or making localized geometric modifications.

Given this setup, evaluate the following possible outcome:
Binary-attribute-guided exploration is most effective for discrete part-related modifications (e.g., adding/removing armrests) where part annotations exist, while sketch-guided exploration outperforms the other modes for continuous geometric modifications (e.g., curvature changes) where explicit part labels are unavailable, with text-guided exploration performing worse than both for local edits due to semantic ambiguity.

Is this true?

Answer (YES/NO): NO